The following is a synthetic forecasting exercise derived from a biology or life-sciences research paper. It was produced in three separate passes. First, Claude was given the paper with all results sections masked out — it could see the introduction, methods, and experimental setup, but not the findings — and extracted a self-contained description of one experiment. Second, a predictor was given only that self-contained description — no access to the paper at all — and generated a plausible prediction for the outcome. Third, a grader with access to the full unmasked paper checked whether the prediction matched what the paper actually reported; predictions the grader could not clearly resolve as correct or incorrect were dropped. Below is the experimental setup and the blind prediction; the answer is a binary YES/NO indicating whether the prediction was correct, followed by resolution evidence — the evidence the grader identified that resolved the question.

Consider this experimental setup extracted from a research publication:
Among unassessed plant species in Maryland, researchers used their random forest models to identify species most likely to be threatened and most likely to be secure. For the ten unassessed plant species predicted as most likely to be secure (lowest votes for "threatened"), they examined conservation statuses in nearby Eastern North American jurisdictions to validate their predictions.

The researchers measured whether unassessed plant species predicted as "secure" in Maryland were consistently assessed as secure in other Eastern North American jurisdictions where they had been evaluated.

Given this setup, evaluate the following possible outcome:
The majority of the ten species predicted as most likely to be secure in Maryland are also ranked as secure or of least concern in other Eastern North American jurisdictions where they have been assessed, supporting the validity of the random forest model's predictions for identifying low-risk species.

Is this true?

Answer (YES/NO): NO